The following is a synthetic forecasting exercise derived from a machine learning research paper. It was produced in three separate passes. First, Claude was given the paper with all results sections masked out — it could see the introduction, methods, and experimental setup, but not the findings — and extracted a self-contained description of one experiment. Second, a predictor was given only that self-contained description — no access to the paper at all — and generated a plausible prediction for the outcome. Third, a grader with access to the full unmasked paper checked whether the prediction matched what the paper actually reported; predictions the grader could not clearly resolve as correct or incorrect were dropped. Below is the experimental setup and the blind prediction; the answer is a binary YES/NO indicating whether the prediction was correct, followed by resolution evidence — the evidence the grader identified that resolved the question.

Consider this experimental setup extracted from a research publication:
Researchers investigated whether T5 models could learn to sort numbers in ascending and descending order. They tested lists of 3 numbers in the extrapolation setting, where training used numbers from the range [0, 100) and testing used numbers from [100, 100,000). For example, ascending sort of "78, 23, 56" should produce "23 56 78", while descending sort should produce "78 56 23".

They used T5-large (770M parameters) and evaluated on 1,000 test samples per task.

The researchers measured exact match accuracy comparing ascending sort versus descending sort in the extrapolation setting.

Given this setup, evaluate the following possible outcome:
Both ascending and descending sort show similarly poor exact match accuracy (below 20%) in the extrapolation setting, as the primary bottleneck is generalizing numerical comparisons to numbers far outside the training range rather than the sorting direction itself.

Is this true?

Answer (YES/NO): NO